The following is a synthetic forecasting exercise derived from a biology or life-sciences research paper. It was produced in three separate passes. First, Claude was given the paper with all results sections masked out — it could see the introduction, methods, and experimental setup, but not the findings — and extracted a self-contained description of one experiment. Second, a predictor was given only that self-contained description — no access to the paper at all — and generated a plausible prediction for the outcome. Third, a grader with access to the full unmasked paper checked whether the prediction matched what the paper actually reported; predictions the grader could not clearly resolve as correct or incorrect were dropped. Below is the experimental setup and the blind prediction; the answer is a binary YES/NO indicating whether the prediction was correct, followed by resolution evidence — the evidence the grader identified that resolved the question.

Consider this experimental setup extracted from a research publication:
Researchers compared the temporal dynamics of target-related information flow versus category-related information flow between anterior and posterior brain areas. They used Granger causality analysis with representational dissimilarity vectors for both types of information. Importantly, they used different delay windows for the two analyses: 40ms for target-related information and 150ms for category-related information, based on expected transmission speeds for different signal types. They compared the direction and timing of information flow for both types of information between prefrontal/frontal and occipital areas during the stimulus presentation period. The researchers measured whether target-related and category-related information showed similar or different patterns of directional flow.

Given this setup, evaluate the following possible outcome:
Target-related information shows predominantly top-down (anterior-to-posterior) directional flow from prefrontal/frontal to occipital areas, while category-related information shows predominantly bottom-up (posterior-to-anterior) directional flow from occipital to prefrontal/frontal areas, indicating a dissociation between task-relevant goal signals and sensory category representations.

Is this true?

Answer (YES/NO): NO